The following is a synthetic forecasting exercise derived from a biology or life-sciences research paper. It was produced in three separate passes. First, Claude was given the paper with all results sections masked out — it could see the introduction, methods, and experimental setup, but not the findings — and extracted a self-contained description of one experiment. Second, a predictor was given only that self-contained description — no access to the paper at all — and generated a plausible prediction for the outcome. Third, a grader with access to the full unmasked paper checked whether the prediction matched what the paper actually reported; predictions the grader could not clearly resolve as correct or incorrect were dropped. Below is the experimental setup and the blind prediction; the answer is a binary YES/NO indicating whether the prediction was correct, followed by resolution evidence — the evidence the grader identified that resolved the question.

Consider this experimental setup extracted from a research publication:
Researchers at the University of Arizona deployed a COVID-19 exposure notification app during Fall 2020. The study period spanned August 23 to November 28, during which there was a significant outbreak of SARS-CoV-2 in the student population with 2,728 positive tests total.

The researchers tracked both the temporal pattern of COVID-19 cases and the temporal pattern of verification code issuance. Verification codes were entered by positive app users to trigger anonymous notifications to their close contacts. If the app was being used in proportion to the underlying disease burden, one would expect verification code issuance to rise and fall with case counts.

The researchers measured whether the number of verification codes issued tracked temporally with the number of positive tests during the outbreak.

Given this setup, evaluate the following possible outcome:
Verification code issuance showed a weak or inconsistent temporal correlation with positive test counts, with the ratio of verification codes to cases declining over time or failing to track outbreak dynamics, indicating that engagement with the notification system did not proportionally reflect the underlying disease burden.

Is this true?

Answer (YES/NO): NO